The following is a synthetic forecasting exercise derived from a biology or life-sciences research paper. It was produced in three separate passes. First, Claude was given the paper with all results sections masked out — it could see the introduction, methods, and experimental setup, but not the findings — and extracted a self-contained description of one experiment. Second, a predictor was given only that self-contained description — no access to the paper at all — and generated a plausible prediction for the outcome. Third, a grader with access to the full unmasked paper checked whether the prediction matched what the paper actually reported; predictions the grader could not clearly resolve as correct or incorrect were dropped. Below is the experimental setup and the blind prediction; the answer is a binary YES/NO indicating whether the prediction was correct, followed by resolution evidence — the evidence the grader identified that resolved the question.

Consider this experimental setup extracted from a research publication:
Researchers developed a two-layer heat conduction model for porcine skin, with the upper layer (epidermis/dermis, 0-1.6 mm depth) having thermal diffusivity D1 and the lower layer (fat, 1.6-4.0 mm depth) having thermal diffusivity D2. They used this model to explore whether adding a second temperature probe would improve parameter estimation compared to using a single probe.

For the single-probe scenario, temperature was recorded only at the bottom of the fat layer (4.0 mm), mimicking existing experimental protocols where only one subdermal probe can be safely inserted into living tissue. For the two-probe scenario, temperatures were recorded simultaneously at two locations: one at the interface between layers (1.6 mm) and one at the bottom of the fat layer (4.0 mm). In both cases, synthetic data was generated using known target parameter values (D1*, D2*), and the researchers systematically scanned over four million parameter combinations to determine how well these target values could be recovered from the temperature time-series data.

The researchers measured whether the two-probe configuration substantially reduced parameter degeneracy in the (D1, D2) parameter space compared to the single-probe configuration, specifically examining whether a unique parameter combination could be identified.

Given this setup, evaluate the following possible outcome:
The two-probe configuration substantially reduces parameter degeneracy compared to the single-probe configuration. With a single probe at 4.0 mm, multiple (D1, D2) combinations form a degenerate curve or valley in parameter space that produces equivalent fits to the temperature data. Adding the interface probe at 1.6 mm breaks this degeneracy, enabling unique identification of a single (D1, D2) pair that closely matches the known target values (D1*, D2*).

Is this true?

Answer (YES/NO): NO